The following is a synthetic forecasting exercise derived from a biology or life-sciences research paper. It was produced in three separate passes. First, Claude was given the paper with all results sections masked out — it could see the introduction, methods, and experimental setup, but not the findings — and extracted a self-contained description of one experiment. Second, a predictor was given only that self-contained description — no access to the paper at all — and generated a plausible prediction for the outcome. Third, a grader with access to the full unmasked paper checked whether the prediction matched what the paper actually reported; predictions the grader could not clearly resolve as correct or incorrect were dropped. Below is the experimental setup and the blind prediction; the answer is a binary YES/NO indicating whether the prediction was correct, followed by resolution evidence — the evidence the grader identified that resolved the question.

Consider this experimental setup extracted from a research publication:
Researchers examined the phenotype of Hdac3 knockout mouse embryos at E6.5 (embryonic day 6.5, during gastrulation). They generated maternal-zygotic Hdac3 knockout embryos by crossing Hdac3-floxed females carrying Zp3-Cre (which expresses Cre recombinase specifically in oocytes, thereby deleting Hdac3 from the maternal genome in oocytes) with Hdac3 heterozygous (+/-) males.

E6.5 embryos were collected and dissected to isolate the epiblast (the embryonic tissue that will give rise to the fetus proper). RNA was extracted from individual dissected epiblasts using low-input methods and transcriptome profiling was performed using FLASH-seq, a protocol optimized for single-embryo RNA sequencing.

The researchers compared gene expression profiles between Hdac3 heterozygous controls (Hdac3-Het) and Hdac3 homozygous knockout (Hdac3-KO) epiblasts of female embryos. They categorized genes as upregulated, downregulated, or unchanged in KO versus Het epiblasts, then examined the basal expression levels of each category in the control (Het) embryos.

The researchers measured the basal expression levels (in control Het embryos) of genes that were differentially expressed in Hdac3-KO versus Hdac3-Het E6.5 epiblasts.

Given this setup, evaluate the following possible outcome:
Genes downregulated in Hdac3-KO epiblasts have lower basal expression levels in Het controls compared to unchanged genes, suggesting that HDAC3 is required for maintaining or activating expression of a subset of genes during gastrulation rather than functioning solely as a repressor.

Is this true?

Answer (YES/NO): NO